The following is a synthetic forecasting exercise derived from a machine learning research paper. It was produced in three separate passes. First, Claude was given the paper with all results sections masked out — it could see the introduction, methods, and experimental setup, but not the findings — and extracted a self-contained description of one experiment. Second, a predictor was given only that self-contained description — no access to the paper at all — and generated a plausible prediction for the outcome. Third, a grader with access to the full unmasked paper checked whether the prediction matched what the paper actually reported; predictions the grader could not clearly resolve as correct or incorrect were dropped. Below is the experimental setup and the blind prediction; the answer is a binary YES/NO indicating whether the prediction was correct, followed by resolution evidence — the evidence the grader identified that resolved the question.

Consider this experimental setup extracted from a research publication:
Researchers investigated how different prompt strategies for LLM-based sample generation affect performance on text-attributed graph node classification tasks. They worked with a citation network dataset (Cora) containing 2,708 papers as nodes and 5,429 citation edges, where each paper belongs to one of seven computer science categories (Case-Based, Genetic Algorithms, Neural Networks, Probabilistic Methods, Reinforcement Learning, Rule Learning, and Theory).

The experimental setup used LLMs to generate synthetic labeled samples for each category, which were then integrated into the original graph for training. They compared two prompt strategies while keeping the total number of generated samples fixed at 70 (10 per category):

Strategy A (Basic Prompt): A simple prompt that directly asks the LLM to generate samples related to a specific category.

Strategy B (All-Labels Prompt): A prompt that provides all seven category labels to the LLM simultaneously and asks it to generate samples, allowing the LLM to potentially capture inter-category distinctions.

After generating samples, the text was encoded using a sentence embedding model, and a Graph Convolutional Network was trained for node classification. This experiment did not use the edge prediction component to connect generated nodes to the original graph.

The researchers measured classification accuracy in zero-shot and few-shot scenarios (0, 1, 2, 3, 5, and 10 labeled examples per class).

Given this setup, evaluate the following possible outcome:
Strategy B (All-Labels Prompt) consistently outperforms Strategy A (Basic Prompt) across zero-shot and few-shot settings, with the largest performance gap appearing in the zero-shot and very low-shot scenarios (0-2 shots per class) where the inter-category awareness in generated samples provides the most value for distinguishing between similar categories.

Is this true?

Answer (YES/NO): NO